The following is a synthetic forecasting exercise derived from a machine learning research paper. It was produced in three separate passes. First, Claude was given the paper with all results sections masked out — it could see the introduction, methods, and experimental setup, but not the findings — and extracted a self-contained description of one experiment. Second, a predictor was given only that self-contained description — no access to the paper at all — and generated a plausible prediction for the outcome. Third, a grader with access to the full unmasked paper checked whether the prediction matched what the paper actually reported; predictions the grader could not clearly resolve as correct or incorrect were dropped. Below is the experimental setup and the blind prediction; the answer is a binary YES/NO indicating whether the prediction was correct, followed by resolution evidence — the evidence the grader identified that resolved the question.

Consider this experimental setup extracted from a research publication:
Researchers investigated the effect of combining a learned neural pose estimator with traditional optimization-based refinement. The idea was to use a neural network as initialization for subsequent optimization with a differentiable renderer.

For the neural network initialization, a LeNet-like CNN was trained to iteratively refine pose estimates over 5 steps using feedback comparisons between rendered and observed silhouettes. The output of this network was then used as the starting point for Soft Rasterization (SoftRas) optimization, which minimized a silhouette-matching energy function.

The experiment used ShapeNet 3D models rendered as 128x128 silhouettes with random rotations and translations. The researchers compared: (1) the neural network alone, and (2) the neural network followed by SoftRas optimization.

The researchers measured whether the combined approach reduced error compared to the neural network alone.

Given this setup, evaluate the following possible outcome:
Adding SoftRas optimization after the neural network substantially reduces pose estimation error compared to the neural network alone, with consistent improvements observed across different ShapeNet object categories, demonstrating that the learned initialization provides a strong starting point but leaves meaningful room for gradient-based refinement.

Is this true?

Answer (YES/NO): NO